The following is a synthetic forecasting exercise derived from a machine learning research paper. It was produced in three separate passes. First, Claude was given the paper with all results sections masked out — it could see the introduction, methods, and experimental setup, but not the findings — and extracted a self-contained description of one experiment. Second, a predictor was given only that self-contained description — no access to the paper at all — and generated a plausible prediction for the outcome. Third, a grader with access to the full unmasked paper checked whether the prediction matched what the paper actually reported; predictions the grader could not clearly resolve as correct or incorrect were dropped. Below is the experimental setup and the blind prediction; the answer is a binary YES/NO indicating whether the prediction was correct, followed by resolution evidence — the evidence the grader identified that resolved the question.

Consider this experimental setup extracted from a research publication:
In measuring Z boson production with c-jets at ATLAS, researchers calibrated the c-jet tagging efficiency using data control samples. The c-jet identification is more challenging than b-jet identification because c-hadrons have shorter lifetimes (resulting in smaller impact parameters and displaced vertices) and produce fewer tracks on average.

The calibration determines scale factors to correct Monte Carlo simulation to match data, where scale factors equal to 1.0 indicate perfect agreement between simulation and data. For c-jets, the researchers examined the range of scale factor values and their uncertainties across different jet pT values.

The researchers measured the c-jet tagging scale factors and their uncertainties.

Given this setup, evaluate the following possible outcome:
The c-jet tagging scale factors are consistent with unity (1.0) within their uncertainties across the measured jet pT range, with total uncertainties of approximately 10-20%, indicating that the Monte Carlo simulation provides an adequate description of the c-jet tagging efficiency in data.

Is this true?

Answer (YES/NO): NO